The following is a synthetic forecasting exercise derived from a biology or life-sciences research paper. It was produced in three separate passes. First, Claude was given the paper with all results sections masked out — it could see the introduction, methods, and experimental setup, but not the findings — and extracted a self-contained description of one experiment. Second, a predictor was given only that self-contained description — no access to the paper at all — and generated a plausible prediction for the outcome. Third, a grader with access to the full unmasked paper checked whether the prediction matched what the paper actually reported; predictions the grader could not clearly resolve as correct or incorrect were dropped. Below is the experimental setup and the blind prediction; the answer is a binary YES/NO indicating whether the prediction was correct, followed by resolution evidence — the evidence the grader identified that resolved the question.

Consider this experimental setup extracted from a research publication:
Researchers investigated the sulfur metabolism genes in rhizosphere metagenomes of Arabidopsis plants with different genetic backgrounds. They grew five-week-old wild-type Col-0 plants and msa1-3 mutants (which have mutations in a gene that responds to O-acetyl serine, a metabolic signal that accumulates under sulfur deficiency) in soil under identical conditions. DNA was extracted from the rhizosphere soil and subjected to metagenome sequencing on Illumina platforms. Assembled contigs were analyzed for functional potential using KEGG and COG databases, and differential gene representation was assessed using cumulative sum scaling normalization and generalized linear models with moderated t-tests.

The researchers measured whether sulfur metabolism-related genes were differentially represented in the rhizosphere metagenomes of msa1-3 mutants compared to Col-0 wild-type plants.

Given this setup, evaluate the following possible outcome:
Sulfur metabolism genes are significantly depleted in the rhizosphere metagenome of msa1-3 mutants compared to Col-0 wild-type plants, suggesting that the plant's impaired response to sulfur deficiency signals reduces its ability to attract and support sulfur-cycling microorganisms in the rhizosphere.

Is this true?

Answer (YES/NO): NO